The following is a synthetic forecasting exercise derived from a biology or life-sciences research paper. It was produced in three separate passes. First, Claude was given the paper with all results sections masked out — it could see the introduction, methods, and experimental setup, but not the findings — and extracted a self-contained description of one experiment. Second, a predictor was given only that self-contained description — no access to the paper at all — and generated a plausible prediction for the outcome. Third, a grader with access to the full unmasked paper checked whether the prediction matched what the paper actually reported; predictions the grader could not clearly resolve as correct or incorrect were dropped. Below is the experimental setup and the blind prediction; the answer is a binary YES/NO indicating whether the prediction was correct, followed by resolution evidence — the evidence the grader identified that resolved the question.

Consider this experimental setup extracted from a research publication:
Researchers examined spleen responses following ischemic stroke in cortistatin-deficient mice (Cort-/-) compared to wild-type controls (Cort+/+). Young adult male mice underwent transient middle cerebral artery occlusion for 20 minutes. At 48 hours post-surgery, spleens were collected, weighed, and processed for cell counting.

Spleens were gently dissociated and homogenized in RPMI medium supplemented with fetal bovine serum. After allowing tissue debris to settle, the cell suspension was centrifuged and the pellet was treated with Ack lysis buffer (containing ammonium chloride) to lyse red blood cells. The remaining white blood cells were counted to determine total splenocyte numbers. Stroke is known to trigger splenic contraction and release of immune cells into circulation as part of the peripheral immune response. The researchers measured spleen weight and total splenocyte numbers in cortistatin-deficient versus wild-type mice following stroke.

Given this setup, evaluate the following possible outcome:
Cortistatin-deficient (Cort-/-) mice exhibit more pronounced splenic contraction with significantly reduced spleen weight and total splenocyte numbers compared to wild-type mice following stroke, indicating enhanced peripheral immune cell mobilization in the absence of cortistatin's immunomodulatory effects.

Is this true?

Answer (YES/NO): YES